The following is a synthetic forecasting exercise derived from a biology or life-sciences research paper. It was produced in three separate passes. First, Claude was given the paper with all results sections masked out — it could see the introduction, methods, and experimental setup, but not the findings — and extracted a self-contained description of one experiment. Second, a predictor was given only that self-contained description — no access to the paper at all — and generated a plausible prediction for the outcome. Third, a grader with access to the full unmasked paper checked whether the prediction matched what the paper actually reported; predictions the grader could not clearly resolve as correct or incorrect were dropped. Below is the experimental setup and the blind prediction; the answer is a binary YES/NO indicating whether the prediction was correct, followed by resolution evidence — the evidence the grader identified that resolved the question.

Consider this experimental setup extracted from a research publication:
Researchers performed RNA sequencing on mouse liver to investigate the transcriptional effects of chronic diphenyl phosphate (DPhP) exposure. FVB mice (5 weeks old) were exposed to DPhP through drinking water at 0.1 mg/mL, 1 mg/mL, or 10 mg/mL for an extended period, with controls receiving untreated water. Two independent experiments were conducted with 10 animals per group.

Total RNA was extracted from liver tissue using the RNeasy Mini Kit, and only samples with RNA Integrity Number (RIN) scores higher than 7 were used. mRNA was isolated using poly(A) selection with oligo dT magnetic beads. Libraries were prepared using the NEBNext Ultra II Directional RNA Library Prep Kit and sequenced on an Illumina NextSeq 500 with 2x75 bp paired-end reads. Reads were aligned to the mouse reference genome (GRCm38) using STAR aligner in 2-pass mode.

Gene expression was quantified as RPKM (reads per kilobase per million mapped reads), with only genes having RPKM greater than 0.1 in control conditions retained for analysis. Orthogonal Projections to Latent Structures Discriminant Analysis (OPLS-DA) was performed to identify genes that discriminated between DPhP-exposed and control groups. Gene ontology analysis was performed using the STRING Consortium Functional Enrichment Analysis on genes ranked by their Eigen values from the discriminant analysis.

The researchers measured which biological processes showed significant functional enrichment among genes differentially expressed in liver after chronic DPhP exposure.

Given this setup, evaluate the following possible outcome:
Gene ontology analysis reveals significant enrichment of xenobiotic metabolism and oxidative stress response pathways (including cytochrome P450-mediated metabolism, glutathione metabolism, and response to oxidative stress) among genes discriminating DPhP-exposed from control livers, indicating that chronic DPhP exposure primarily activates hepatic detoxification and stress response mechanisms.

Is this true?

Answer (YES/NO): NO